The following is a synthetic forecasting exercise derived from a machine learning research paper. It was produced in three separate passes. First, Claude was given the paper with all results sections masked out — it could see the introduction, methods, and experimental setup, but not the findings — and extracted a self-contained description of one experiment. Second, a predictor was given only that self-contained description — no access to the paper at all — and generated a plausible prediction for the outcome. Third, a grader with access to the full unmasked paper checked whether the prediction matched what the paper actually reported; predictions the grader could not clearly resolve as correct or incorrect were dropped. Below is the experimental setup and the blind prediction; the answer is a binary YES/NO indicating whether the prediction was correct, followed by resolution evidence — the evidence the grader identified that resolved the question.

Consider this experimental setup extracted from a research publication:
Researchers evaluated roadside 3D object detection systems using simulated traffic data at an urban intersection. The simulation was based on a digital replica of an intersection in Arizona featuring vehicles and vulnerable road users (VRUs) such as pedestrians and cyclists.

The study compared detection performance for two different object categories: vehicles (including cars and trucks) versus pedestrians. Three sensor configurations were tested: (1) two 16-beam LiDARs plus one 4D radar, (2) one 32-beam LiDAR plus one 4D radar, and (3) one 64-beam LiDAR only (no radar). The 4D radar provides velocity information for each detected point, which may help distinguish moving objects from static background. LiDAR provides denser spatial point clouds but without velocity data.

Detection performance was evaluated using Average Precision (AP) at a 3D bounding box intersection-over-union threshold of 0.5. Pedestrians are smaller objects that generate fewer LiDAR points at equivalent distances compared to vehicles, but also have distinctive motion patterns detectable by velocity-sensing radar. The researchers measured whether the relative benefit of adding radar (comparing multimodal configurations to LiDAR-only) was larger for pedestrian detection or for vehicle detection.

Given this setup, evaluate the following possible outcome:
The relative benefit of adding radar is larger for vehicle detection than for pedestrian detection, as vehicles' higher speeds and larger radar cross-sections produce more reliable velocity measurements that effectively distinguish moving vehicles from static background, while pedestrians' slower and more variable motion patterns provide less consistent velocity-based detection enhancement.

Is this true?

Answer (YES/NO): NO